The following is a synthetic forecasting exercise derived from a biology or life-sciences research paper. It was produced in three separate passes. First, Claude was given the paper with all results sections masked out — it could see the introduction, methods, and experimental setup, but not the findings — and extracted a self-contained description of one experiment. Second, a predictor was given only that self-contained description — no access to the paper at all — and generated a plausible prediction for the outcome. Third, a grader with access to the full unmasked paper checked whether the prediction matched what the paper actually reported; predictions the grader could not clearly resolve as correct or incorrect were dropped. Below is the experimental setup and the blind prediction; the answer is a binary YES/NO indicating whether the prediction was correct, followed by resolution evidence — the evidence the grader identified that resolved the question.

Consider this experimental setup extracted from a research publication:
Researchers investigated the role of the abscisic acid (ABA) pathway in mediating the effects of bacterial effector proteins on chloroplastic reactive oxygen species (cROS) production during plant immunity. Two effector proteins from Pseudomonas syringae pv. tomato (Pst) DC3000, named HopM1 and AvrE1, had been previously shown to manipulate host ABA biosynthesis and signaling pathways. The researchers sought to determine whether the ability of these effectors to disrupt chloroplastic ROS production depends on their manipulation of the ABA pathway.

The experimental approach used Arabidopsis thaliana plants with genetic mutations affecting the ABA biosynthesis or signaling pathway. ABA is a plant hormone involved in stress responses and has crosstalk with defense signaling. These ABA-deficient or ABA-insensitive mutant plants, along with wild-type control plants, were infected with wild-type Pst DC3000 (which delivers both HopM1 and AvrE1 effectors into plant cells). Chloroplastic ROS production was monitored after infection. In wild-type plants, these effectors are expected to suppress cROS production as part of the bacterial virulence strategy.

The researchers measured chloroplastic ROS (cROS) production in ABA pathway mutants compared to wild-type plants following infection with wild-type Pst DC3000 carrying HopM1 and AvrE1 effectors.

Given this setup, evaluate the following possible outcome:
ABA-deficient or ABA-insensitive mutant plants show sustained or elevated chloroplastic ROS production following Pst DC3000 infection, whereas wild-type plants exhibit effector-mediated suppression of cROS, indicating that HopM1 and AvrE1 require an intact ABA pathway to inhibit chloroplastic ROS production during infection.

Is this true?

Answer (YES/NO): YES